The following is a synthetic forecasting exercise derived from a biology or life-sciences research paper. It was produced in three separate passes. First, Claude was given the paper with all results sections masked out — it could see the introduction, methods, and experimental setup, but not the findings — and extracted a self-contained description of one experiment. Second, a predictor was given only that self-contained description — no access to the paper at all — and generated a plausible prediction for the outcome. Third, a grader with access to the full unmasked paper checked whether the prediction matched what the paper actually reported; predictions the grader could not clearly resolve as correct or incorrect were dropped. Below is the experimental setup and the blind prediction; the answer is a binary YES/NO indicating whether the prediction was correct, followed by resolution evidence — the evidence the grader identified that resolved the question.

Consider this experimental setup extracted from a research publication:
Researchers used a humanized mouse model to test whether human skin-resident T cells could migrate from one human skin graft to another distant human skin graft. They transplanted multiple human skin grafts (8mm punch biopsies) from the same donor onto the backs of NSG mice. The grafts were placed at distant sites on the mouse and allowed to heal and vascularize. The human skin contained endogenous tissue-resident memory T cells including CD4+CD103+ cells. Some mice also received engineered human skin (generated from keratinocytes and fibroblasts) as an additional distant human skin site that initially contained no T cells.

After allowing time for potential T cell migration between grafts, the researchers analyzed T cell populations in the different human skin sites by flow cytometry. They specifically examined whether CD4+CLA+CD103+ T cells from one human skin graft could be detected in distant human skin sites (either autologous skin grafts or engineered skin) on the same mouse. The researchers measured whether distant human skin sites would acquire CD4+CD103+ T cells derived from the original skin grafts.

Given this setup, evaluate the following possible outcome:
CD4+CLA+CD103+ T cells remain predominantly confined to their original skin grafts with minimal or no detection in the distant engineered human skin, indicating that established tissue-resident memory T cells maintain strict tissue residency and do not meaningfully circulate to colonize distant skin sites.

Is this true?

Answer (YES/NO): NO